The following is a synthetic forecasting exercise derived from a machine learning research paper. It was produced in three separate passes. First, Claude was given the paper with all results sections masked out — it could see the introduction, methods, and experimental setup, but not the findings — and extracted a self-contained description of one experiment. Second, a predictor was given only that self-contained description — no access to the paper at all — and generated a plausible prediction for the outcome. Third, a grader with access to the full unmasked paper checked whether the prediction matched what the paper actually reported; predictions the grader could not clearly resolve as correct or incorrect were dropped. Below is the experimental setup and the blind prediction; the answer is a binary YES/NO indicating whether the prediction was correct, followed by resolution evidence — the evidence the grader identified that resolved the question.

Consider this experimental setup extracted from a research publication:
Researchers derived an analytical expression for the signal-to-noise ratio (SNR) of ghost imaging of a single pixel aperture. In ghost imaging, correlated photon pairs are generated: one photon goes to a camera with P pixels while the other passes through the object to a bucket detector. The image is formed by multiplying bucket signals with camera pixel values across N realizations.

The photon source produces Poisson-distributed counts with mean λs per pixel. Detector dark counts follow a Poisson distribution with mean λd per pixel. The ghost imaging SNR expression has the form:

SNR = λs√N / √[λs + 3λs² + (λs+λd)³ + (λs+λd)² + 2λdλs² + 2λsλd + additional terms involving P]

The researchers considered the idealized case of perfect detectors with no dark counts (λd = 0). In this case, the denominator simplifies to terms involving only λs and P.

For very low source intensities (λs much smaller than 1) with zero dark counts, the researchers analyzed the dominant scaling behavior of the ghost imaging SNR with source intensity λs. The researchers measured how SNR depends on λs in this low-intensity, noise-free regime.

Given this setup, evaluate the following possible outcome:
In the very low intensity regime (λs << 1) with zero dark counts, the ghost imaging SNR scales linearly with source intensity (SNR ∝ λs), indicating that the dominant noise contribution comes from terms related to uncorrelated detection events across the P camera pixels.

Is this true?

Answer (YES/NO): NO